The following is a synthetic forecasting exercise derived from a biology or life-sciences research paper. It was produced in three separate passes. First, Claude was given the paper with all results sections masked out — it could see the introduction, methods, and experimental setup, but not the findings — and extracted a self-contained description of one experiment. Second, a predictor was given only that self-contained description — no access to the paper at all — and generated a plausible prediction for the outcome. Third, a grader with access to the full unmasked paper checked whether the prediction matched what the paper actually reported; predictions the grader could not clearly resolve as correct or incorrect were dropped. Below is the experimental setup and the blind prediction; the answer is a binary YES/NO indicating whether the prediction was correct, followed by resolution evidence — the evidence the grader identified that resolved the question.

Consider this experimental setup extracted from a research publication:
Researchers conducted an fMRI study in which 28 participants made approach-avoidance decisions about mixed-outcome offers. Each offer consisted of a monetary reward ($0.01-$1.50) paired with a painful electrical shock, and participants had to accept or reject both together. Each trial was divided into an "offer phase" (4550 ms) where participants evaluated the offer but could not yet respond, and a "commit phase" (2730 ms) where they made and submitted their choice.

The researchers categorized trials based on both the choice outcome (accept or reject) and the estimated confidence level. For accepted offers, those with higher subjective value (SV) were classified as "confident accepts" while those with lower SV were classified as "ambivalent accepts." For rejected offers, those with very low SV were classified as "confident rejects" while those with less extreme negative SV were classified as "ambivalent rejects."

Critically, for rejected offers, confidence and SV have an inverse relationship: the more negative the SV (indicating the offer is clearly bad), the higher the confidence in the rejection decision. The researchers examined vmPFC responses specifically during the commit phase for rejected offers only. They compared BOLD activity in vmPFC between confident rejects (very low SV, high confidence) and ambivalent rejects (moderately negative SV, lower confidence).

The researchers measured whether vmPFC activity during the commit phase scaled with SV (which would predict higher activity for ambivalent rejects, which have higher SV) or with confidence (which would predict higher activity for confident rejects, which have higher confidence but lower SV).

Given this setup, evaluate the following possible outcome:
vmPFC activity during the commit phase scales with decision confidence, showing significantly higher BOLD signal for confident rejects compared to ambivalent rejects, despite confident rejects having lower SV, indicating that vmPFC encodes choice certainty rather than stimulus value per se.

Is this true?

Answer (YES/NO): YES